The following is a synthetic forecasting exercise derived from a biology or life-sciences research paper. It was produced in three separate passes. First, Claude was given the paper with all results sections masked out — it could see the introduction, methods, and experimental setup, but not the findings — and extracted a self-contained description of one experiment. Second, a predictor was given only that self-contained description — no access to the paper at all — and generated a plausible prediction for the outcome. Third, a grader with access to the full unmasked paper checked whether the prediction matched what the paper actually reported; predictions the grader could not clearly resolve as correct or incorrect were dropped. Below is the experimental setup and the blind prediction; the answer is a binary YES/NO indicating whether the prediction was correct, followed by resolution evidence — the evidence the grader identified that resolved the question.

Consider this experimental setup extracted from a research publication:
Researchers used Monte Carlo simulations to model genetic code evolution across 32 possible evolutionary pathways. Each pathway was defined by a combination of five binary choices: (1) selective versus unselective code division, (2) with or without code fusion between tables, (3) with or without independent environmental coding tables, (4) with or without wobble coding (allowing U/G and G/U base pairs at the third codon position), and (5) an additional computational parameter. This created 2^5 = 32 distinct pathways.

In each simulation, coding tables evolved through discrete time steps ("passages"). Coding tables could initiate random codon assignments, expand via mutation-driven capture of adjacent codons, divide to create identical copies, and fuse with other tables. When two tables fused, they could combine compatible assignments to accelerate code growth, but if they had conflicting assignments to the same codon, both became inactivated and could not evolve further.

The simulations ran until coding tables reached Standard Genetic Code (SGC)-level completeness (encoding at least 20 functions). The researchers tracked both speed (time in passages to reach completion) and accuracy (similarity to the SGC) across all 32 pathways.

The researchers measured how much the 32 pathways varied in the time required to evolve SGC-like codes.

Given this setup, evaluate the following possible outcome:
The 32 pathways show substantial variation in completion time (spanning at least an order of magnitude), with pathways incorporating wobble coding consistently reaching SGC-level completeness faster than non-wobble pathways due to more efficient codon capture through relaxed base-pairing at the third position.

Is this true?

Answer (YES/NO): NO